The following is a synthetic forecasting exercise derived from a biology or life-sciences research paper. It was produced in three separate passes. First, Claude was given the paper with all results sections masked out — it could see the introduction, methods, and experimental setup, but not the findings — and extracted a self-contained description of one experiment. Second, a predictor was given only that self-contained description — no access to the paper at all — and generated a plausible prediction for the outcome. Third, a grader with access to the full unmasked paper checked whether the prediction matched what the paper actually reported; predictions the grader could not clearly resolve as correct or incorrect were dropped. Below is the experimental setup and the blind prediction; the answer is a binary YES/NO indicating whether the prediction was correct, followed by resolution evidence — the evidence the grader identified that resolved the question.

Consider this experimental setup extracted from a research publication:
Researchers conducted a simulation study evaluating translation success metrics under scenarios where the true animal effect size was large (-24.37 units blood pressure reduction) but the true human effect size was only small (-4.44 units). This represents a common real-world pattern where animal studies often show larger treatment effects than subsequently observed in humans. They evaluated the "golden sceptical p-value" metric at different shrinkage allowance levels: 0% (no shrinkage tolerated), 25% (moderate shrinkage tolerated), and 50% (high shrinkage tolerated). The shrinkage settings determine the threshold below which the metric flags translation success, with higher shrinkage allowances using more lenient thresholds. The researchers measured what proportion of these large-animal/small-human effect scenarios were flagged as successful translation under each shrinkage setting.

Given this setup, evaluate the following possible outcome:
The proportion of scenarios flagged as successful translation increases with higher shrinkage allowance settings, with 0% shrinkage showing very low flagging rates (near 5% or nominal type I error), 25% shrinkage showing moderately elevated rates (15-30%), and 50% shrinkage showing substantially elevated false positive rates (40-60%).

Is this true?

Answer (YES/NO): NO